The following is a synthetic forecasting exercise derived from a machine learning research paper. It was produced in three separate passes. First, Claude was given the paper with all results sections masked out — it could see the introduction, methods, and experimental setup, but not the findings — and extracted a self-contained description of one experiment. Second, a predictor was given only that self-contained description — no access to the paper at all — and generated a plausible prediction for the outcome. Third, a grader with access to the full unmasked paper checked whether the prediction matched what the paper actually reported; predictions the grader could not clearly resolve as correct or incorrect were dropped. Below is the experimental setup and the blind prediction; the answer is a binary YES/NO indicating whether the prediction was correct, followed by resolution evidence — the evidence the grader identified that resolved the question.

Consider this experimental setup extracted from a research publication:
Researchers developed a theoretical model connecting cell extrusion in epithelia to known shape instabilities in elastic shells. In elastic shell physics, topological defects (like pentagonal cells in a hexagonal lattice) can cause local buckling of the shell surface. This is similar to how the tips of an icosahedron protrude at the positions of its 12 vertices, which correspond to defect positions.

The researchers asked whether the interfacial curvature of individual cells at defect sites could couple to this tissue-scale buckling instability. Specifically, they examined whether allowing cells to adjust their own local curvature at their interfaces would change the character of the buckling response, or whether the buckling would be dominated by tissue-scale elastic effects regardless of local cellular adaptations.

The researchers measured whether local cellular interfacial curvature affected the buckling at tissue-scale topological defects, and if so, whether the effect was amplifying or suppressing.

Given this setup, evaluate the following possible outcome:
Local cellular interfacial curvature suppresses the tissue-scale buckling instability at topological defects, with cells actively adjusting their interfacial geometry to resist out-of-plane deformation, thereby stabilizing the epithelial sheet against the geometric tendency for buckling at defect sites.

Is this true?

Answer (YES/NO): NO